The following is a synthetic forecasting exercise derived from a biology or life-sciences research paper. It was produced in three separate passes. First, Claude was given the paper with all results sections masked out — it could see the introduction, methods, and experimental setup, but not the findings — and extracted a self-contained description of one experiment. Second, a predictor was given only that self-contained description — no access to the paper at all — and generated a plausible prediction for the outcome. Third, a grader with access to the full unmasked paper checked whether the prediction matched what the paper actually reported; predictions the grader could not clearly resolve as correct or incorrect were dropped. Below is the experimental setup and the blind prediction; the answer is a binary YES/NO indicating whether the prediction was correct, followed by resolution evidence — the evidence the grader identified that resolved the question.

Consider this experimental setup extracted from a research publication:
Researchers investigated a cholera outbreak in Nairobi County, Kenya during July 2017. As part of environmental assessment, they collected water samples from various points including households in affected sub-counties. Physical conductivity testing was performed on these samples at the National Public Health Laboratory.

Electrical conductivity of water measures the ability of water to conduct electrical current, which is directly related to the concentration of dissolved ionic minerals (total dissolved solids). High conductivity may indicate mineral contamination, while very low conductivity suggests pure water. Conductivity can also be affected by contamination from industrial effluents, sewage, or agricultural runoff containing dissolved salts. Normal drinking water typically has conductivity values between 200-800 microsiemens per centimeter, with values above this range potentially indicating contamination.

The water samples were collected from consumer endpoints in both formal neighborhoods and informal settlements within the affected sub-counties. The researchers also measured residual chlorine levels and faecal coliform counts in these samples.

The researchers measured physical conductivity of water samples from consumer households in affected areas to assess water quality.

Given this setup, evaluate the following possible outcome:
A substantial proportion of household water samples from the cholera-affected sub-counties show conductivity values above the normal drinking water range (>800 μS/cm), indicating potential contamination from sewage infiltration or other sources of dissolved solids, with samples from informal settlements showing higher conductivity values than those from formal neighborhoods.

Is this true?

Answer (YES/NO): NO